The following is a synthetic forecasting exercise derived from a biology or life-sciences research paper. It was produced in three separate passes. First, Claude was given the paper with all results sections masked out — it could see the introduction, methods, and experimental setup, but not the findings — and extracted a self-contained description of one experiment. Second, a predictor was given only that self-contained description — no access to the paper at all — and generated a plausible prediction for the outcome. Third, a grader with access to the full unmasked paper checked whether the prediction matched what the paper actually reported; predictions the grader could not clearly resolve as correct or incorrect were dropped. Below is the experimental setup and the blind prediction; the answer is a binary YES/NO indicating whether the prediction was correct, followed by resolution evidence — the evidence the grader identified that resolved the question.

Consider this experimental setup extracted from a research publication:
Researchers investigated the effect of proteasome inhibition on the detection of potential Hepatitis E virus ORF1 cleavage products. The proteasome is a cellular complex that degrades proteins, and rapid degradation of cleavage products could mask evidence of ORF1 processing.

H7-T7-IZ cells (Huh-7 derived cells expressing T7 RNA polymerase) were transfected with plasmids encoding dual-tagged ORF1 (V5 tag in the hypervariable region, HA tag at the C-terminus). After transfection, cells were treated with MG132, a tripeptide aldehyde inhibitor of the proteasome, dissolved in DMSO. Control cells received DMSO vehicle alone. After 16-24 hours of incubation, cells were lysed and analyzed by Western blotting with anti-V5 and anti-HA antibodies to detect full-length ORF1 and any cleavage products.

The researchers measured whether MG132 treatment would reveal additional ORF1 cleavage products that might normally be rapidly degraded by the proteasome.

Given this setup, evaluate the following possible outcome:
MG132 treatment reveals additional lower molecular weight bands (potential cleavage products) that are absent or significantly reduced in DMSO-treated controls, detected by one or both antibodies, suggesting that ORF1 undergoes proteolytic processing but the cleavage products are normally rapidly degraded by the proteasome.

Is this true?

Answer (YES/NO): NO